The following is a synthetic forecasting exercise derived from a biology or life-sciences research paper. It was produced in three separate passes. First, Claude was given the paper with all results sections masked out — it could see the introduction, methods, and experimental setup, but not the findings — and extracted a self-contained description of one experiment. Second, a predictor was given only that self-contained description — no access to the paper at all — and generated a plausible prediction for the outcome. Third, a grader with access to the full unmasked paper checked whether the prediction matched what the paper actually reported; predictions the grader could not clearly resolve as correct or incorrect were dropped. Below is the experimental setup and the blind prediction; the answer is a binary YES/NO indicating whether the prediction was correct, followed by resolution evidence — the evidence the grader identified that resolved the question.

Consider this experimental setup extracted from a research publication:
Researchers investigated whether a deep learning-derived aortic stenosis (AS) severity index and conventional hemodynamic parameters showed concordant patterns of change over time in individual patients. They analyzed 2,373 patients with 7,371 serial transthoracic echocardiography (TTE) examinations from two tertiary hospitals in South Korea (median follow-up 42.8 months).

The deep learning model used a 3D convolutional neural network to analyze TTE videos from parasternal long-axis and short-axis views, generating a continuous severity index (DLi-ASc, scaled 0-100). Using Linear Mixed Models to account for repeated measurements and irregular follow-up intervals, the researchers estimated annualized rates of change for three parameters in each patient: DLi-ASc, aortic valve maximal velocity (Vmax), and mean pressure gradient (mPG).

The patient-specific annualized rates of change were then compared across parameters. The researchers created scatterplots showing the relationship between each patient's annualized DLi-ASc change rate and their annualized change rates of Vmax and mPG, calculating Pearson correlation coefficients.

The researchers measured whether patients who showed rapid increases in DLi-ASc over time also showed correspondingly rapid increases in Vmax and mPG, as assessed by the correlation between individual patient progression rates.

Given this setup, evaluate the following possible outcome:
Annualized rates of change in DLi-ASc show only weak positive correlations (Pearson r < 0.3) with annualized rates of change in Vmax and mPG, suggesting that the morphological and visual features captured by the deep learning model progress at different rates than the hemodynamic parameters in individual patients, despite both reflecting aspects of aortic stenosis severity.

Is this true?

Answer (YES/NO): NO